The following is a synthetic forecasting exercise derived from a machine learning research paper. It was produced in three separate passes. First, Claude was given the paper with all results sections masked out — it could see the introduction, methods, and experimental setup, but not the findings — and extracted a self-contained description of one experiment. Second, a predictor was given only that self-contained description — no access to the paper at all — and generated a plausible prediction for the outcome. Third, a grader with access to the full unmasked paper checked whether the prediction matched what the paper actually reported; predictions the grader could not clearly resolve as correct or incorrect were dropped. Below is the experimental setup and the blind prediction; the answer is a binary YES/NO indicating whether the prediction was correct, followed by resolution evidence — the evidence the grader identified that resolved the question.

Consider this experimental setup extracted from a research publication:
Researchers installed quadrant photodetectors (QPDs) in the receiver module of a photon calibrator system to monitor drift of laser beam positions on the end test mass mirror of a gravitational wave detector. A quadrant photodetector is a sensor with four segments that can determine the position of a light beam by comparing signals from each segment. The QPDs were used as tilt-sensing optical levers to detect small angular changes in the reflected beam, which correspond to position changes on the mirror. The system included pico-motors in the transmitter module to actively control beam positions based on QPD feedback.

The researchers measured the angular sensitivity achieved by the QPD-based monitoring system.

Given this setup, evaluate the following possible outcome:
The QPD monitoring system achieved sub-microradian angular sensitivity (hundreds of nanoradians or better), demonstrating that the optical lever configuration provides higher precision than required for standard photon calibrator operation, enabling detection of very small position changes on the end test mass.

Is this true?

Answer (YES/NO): YES